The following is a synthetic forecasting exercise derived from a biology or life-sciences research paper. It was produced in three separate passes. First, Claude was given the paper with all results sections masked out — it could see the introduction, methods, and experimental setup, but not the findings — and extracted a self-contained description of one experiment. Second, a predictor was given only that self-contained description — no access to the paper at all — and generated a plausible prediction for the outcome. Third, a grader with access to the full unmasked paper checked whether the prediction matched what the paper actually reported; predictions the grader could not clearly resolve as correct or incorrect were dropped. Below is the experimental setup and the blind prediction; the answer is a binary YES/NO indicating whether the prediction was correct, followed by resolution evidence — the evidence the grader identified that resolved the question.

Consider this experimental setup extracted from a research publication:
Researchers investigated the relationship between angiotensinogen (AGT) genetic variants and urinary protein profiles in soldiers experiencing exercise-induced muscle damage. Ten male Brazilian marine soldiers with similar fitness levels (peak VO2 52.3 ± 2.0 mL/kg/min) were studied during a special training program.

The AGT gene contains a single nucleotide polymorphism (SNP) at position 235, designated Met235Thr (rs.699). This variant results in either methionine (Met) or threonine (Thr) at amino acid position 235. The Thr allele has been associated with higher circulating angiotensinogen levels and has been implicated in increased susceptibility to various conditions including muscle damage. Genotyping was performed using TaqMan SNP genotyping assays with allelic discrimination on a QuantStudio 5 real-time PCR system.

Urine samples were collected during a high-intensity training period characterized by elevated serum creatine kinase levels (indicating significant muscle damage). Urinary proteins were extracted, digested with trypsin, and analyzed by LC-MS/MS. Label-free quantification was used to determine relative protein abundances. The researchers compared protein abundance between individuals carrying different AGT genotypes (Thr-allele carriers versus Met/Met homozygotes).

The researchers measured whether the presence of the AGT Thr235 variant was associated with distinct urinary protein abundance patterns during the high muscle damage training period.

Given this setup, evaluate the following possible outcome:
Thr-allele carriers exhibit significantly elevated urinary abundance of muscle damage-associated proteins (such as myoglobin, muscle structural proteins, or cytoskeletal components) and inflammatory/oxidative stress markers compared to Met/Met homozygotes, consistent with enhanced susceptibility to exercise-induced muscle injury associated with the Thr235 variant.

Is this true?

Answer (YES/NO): NO